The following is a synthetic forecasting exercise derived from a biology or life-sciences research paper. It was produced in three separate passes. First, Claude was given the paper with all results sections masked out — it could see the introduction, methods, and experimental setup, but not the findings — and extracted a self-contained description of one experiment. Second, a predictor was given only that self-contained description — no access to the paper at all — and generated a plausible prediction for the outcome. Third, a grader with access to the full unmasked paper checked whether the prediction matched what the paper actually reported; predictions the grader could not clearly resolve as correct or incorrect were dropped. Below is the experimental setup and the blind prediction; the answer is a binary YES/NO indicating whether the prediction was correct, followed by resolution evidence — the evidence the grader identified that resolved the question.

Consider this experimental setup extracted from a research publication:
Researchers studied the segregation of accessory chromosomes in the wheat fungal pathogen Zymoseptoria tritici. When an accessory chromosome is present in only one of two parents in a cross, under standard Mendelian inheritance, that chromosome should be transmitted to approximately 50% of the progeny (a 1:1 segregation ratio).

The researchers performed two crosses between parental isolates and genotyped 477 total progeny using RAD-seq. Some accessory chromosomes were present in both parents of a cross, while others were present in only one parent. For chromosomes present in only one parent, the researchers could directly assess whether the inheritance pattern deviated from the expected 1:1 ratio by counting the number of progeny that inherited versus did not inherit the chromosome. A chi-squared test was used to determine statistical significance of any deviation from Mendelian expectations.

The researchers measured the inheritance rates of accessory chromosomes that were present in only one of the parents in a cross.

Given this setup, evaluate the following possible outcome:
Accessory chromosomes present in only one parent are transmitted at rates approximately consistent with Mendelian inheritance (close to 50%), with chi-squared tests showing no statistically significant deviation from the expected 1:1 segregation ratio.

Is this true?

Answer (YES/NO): NO